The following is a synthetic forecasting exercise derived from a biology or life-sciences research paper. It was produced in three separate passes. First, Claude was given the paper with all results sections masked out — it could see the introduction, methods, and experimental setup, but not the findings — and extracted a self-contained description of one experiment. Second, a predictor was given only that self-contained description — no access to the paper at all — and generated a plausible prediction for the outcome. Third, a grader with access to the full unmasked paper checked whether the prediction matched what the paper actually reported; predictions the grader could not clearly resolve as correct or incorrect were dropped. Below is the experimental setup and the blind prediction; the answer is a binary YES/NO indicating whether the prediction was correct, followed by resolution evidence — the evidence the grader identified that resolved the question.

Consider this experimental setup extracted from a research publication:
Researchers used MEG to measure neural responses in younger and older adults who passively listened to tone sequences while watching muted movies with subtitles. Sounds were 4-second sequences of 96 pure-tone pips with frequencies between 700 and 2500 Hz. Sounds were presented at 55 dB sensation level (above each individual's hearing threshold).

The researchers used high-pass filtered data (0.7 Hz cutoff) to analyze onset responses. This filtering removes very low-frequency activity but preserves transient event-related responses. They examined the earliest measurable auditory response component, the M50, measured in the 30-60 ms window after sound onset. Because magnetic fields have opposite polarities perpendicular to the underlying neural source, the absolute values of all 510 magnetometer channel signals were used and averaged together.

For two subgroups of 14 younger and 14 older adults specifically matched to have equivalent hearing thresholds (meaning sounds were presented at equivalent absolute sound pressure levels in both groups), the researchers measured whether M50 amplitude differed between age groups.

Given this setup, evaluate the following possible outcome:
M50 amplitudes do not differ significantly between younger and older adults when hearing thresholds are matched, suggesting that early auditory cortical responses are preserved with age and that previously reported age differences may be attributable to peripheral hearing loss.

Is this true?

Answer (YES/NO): NO